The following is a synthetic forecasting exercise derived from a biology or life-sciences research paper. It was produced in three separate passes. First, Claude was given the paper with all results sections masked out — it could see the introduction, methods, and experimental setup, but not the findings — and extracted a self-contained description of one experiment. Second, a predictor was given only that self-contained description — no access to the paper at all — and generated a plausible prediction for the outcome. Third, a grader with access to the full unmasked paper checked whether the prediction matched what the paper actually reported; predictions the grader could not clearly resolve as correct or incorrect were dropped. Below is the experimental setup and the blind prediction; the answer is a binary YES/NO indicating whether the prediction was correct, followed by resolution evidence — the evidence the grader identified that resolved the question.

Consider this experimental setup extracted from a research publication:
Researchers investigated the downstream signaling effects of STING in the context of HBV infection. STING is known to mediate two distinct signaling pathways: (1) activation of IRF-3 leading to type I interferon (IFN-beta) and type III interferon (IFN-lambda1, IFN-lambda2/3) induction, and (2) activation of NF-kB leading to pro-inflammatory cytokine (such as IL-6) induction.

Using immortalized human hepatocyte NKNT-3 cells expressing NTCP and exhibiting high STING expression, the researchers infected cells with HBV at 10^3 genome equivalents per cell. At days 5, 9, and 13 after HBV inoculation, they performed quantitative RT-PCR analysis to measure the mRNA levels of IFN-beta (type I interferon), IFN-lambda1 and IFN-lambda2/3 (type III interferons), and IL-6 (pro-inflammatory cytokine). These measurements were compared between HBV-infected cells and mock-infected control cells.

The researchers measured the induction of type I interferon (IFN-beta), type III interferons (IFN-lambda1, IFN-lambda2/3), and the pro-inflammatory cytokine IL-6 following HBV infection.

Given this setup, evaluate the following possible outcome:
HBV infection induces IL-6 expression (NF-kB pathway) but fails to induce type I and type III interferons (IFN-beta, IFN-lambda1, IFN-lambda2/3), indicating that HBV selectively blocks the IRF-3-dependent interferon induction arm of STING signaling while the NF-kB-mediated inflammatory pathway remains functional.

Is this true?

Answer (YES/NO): NO